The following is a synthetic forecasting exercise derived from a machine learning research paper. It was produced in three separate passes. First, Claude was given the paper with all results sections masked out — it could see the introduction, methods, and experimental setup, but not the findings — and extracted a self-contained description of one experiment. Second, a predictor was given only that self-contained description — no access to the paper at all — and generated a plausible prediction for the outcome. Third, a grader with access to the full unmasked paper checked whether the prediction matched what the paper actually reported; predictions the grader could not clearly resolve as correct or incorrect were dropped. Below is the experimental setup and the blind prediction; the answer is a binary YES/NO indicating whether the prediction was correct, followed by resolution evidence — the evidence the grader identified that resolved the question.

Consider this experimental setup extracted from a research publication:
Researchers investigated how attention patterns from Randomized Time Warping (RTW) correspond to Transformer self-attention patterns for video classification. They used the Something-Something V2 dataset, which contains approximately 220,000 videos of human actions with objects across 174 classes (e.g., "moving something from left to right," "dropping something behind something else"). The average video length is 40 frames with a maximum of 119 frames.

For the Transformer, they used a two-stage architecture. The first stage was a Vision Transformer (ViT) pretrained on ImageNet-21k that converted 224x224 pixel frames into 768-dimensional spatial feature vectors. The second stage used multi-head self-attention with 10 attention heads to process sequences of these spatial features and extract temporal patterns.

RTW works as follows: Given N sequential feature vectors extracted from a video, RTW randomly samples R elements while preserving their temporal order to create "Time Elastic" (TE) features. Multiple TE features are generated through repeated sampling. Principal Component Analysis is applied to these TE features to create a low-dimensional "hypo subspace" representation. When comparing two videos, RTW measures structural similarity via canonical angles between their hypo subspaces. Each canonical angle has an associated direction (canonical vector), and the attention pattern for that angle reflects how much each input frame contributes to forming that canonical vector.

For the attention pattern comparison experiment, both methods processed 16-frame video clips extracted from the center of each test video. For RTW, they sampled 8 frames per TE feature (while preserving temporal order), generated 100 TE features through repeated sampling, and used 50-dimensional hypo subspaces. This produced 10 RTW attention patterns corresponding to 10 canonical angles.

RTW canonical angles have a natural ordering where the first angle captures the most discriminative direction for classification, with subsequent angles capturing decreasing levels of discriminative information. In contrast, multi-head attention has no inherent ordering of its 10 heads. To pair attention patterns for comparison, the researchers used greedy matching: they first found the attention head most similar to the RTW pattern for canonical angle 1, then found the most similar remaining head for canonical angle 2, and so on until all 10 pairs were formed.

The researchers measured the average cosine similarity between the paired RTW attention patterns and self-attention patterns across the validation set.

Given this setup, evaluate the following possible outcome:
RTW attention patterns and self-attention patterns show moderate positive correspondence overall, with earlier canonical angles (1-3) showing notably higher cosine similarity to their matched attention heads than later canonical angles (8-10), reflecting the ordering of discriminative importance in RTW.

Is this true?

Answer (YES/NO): NO